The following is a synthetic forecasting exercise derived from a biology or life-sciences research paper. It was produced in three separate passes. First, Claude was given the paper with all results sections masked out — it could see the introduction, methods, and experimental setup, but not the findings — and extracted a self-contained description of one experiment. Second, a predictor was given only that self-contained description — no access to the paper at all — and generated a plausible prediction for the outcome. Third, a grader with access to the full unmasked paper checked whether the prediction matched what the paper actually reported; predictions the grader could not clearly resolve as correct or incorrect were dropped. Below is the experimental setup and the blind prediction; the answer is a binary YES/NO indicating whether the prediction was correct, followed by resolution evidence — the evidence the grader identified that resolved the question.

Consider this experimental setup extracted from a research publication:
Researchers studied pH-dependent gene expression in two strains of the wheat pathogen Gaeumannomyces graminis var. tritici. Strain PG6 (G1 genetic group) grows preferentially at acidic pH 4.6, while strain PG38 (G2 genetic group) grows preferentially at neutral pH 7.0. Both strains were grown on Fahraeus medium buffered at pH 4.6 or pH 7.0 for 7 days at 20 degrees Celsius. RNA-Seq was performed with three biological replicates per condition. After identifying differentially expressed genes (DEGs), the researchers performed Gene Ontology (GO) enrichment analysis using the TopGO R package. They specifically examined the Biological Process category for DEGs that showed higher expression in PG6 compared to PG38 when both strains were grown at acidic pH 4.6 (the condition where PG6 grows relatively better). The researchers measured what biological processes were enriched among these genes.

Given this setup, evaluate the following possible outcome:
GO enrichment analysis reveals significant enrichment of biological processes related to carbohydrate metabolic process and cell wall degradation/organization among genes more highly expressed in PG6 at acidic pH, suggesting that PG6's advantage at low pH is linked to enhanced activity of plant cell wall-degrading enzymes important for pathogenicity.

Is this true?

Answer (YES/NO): NO